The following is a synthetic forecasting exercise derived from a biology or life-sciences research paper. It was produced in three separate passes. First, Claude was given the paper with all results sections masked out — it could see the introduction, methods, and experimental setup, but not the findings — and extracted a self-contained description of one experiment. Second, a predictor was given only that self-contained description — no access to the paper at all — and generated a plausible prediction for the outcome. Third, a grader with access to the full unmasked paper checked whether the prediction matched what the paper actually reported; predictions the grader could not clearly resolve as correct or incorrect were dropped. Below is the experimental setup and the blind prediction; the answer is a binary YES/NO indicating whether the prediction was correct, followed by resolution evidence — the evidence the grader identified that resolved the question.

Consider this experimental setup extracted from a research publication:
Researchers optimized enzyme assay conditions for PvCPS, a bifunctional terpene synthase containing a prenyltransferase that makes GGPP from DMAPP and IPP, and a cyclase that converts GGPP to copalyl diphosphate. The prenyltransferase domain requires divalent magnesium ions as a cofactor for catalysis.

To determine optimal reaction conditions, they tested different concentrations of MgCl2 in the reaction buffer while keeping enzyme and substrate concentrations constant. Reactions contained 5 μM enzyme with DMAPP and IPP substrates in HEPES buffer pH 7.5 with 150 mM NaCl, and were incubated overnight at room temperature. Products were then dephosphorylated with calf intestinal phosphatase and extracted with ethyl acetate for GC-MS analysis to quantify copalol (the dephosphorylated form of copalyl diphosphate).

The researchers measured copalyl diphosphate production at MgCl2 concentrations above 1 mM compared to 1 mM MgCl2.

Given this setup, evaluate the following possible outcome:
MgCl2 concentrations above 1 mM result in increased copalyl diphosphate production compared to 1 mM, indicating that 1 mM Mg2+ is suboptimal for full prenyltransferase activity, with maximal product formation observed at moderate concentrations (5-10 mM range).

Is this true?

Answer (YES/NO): NO